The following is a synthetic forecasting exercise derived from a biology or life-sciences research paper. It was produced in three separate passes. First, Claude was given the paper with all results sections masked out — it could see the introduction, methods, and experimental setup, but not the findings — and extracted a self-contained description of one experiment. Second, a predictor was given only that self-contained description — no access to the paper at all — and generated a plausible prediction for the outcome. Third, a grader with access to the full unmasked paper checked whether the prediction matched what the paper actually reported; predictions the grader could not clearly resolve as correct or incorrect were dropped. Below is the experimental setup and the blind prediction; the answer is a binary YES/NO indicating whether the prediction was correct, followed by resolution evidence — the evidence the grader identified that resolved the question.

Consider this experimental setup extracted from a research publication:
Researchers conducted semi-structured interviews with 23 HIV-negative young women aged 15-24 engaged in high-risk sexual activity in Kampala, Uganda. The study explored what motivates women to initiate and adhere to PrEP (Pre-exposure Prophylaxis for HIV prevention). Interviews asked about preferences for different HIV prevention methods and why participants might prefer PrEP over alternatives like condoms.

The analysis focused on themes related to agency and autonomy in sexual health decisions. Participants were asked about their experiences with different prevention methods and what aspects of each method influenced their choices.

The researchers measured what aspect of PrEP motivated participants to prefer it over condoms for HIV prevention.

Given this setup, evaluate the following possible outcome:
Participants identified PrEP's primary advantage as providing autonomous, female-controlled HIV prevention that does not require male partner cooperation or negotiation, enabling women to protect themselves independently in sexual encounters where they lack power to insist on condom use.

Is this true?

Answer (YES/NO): YES